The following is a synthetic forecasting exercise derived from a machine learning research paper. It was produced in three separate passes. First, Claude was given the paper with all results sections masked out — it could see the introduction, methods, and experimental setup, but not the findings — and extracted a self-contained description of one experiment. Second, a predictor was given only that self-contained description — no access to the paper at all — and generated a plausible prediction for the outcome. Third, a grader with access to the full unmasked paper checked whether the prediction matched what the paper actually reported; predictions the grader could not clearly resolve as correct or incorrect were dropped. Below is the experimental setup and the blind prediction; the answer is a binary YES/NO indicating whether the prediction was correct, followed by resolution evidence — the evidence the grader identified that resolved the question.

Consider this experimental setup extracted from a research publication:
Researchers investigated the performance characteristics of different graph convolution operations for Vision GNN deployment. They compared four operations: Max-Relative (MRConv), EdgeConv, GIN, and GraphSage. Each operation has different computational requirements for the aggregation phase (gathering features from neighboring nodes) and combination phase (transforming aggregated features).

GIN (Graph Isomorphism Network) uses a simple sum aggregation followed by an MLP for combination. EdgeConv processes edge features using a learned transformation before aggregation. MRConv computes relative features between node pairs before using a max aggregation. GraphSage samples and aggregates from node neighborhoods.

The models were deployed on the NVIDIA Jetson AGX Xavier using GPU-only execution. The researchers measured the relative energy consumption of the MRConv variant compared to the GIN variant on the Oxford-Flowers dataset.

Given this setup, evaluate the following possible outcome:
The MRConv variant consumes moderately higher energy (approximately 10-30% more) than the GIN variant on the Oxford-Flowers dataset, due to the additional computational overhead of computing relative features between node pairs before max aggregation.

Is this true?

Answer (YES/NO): NO